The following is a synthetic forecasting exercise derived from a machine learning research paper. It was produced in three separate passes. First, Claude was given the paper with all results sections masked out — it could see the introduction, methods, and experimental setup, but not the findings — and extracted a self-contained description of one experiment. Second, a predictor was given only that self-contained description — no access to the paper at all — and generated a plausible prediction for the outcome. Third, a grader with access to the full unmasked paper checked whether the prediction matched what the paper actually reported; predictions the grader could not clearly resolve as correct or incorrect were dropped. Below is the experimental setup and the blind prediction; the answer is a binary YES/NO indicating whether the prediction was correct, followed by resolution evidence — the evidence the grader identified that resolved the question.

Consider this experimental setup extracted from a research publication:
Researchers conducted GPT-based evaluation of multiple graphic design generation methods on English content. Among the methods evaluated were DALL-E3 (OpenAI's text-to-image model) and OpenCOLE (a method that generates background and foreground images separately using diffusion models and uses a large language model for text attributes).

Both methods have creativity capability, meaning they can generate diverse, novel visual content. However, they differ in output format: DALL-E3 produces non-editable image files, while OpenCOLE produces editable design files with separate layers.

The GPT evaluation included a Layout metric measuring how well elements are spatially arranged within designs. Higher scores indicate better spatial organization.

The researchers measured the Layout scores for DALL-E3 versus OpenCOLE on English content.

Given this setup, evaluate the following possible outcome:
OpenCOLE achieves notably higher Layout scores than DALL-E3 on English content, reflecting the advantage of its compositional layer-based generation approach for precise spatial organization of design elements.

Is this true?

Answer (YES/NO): NO